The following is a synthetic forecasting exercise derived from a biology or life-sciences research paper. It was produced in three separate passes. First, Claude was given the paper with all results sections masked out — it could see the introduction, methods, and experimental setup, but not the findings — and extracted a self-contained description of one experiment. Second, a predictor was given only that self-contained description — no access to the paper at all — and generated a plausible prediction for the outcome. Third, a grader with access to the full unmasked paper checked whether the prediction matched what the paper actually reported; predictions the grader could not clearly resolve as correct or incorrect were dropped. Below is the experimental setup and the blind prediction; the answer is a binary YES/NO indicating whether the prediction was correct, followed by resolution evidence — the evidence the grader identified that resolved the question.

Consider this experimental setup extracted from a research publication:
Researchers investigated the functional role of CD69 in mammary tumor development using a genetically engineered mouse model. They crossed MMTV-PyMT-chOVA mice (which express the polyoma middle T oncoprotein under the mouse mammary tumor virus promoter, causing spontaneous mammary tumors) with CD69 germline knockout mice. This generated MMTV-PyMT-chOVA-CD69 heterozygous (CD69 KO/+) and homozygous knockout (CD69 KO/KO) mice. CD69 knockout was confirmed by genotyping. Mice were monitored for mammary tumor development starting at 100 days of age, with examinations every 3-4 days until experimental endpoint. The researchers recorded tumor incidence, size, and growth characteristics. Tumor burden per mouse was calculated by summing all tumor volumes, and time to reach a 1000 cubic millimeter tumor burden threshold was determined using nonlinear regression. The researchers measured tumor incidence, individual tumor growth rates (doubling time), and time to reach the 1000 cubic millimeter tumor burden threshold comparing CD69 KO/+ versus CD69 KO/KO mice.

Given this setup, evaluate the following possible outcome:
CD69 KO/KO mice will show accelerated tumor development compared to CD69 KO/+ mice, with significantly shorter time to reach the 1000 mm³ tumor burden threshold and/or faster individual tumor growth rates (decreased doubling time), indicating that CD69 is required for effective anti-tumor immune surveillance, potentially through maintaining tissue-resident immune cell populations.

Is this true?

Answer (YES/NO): NO